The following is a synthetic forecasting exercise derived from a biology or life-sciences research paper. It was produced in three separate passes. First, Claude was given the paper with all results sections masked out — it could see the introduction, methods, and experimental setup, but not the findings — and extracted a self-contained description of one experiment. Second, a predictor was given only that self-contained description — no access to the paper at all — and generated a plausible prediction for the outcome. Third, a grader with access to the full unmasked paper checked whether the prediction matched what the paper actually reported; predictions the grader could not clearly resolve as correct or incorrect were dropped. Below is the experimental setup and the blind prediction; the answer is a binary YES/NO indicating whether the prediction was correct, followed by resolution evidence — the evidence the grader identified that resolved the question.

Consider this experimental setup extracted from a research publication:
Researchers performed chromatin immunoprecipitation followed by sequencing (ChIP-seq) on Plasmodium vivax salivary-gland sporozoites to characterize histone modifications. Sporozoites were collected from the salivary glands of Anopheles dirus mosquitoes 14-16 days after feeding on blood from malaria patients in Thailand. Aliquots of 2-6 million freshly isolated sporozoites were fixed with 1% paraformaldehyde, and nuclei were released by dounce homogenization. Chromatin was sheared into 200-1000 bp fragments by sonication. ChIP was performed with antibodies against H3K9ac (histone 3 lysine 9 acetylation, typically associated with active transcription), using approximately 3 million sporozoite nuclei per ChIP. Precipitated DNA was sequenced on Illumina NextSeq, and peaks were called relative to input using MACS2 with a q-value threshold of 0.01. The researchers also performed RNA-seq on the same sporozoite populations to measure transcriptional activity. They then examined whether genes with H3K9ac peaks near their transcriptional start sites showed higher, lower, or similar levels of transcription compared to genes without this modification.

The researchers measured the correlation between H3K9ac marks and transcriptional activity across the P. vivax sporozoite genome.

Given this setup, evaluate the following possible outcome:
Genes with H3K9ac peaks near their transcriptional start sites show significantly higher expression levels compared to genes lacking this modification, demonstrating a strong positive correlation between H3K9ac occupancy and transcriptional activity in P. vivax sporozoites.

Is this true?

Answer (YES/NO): YES